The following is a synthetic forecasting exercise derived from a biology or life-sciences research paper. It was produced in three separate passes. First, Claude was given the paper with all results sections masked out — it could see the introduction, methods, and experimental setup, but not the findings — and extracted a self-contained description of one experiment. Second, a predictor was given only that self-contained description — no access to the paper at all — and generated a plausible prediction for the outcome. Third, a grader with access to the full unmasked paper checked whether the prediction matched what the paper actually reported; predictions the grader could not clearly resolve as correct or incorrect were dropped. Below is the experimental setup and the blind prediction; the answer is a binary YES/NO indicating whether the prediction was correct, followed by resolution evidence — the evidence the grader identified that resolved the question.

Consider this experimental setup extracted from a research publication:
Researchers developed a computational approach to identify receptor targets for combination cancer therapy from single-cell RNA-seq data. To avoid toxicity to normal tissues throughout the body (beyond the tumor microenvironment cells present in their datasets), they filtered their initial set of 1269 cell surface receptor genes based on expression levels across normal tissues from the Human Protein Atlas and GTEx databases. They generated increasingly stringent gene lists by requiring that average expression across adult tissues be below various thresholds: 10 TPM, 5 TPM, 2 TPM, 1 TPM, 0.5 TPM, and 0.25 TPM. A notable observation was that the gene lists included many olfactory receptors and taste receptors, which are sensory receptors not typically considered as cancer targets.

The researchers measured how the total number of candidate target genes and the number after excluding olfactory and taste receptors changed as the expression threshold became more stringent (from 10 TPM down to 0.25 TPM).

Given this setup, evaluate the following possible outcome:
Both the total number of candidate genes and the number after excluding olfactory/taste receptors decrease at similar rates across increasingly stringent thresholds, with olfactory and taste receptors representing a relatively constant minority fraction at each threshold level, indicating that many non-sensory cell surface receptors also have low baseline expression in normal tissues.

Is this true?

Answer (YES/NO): NO